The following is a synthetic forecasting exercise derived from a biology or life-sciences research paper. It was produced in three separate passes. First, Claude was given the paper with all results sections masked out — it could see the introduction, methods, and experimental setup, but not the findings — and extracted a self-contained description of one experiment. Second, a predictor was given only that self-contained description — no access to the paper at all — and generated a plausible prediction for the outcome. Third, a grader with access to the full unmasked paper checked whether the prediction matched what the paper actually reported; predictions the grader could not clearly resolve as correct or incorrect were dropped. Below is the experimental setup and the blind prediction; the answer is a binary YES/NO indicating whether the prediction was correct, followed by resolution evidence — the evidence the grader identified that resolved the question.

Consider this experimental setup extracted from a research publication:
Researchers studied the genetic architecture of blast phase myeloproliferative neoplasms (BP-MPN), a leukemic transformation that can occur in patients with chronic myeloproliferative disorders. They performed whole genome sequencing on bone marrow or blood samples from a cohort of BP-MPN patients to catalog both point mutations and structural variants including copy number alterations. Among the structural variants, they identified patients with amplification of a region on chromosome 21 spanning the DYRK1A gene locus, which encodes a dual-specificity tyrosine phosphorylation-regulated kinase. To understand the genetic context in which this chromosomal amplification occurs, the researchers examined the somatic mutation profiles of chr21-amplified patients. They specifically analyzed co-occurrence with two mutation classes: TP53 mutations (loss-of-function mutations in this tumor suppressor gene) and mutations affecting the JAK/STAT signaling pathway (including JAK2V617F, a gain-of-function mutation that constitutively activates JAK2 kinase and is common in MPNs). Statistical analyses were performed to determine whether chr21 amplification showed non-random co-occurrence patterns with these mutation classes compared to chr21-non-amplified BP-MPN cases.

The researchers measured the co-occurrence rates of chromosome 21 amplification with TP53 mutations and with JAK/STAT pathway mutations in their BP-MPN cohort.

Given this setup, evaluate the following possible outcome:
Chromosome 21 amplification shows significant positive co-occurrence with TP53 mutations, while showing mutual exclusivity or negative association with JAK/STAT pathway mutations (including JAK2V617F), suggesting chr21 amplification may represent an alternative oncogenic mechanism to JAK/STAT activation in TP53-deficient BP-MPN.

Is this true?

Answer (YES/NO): NO